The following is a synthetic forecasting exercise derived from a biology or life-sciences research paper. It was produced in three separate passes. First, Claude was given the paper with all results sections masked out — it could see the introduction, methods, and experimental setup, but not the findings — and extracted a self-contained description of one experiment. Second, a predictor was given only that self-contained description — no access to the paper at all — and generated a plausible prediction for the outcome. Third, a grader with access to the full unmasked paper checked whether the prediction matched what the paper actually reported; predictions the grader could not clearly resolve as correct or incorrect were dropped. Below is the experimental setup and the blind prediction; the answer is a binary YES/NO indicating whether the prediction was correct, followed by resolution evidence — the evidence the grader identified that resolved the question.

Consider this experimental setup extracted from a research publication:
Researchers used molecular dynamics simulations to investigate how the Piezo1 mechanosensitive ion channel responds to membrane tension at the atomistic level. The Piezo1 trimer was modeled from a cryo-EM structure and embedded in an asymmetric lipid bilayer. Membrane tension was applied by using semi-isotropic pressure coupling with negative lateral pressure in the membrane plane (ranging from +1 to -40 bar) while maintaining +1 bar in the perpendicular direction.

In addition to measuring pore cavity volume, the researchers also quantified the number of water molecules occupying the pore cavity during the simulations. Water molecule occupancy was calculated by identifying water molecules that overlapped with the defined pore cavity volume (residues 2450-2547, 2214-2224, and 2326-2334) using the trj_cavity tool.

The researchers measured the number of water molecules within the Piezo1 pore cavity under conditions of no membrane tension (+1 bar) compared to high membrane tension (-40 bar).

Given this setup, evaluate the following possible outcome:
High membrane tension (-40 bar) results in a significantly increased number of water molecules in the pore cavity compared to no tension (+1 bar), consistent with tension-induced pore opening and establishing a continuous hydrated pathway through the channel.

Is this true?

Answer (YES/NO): YES